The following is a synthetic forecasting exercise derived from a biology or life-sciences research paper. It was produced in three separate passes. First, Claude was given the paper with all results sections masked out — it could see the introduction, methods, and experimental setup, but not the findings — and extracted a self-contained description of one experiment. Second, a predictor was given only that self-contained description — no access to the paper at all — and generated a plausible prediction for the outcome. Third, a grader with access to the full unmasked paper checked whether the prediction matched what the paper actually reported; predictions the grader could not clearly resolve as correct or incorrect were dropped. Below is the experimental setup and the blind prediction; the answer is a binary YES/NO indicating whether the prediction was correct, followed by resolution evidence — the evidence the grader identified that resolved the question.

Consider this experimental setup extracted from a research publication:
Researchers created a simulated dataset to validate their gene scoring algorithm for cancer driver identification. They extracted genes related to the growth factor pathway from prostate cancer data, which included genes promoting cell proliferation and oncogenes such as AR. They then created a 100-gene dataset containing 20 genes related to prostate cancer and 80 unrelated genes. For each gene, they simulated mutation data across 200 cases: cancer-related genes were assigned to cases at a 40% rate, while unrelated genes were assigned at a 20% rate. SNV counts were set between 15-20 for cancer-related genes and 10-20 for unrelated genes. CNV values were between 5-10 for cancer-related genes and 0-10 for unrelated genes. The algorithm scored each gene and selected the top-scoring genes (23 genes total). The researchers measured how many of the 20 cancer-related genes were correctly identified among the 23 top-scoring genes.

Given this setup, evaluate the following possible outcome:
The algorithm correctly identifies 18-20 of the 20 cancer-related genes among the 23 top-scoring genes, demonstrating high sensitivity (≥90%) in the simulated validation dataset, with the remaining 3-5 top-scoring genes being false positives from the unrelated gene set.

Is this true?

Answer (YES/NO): NO